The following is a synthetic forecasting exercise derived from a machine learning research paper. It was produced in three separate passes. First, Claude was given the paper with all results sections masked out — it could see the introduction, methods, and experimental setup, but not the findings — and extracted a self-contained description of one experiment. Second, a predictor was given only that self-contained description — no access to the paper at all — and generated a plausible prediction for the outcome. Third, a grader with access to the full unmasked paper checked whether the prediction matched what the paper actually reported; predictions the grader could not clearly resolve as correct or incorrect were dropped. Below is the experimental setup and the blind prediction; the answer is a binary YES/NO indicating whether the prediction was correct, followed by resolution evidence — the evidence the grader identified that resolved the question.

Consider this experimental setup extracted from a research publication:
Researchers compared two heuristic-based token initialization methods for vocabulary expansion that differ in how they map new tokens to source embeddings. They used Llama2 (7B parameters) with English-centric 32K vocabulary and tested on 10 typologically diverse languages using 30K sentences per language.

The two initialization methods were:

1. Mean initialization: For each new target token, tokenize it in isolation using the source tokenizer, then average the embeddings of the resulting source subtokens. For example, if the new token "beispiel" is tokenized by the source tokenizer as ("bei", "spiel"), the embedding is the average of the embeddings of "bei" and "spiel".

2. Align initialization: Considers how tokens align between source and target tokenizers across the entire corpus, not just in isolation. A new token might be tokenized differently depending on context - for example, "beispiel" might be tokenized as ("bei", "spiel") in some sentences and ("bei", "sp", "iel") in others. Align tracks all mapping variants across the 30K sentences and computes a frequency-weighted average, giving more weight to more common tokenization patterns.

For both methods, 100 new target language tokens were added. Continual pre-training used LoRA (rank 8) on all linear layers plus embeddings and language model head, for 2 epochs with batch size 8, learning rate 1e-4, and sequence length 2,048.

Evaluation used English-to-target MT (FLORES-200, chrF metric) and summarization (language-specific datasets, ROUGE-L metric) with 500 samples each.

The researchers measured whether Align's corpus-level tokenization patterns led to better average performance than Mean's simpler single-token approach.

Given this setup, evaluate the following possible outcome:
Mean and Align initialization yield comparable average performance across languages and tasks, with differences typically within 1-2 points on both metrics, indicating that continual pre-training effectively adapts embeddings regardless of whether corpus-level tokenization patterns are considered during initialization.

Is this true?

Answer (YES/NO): YES